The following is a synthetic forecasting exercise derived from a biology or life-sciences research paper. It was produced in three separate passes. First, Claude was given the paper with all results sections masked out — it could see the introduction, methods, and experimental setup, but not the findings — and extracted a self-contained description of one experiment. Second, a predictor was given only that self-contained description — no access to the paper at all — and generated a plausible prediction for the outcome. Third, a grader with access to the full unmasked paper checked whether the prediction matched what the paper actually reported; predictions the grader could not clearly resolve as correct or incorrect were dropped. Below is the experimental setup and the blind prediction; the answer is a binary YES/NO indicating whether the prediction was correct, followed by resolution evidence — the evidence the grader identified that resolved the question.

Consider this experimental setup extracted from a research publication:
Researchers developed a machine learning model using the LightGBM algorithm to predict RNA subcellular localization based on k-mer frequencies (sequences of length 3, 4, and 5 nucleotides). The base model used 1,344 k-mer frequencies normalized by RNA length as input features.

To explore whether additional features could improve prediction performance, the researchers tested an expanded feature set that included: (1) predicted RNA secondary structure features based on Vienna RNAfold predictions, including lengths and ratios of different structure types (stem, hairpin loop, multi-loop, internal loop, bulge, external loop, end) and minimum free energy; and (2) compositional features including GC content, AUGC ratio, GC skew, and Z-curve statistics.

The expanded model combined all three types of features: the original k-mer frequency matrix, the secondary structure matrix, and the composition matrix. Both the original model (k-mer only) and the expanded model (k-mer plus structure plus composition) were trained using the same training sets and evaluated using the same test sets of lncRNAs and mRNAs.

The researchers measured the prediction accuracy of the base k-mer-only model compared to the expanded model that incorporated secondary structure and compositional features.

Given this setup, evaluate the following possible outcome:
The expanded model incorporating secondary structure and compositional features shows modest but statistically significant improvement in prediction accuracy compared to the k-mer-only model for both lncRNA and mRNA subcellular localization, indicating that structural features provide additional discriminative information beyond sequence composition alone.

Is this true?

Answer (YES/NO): NO